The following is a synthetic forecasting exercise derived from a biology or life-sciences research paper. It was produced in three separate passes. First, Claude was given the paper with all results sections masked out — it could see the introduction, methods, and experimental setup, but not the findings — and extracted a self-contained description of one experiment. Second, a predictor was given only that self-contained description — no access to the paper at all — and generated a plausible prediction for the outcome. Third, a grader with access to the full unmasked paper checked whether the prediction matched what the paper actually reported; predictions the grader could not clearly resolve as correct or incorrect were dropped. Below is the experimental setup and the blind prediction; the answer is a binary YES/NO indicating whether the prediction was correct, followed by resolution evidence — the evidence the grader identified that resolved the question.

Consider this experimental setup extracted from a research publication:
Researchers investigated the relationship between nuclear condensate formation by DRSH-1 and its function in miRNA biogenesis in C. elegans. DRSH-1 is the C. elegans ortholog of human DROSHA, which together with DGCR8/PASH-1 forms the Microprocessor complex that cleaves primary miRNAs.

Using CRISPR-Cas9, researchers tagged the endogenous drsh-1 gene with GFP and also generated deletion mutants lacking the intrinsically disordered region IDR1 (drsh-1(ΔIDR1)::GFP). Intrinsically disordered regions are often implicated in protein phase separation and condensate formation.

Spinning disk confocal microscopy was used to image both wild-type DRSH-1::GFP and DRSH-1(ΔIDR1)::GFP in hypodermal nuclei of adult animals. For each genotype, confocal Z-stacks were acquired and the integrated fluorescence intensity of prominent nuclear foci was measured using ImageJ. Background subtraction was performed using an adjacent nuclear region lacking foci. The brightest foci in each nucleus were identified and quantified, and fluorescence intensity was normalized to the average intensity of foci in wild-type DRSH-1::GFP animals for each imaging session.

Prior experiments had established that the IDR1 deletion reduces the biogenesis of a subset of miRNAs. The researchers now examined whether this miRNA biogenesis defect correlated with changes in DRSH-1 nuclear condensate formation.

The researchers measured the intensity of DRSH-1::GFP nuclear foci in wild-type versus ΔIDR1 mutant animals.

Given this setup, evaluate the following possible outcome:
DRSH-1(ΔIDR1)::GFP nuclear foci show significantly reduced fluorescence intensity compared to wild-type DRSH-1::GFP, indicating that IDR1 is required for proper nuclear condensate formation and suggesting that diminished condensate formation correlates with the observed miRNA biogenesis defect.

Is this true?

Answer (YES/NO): NO